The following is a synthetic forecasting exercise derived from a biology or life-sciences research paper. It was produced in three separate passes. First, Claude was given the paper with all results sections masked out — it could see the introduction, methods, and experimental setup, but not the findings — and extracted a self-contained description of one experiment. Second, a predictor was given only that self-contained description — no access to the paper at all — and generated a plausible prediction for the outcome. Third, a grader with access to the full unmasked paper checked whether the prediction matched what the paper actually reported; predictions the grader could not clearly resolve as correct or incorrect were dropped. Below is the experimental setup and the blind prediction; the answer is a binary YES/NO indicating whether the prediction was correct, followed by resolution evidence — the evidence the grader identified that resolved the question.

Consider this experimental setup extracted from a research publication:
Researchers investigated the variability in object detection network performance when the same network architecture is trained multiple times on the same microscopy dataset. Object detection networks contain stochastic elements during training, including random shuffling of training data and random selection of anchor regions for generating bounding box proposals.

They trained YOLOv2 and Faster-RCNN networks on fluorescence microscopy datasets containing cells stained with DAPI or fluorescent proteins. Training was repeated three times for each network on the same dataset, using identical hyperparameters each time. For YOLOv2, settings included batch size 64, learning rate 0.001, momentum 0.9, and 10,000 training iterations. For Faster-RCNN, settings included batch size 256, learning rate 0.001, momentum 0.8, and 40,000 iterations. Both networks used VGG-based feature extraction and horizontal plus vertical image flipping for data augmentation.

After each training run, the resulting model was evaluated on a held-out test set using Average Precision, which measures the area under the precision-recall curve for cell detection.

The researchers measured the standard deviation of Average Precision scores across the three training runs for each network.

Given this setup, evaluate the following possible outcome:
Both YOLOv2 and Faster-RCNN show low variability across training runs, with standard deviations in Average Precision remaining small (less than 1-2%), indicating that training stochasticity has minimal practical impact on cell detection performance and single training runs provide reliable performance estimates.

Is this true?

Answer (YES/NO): YES